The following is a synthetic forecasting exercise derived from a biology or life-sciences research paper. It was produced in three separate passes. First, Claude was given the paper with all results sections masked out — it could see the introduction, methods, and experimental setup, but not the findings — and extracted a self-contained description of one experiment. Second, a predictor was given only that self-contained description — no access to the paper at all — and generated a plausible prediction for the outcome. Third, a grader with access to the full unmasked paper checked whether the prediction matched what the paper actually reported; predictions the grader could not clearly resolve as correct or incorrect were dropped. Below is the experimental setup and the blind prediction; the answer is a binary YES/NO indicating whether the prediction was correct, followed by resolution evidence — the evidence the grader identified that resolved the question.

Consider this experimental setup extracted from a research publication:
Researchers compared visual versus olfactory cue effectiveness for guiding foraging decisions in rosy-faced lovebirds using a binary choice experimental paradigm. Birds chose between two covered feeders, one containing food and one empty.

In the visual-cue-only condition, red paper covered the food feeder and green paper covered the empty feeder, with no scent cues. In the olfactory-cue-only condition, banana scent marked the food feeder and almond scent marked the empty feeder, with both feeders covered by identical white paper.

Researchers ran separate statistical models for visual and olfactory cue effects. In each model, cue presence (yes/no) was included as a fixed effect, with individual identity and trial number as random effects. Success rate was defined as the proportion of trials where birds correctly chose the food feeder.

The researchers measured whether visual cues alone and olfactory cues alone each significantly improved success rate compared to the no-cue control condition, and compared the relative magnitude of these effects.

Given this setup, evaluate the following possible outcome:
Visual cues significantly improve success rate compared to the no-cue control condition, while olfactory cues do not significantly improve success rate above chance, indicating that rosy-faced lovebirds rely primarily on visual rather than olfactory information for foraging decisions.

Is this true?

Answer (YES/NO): YES